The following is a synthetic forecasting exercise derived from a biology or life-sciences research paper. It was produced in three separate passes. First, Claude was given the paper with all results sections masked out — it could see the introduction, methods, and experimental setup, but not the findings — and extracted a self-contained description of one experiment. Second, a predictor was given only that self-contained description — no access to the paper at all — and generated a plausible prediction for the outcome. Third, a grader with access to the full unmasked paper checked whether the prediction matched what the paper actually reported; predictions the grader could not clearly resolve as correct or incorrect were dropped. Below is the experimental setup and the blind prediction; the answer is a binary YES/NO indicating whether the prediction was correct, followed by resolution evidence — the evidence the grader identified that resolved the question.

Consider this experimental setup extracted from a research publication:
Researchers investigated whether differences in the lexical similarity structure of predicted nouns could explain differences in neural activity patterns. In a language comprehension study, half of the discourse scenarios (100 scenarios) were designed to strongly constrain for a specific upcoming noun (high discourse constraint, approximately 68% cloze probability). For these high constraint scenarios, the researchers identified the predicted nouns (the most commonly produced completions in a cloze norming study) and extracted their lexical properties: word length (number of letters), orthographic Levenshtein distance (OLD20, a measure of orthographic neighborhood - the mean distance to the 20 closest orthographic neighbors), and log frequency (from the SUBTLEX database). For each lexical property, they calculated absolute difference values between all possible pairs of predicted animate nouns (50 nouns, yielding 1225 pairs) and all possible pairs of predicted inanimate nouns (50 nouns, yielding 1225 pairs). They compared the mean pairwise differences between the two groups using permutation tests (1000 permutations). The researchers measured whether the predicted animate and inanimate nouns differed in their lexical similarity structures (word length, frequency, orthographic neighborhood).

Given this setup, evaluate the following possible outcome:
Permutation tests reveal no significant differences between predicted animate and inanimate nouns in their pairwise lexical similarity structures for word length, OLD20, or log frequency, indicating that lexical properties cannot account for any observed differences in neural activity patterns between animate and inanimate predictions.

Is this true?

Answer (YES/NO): YES